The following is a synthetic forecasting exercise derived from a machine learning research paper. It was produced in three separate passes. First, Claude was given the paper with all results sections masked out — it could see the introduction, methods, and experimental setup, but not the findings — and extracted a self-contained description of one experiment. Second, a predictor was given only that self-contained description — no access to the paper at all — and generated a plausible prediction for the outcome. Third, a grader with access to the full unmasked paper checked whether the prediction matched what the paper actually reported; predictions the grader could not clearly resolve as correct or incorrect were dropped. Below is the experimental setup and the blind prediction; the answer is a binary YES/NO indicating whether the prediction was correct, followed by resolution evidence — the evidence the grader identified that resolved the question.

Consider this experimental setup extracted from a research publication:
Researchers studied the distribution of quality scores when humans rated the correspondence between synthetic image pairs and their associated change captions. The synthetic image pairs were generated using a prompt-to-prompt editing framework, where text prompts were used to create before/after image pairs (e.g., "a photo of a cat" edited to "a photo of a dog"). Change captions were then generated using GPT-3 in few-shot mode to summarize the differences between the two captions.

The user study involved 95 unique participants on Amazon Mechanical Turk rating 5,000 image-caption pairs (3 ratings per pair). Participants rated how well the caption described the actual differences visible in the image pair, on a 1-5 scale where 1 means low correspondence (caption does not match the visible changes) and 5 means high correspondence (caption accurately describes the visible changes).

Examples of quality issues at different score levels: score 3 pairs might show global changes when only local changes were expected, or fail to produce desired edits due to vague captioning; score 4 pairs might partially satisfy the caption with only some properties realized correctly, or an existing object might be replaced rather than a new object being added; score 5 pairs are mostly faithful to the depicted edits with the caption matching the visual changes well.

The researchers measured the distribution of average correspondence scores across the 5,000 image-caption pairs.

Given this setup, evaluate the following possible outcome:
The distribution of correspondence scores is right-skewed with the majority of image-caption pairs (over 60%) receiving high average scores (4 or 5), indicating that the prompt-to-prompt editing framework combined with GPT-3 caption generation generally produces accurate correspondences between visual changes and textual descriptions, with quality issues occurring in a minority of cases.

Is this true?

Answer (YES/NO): NO